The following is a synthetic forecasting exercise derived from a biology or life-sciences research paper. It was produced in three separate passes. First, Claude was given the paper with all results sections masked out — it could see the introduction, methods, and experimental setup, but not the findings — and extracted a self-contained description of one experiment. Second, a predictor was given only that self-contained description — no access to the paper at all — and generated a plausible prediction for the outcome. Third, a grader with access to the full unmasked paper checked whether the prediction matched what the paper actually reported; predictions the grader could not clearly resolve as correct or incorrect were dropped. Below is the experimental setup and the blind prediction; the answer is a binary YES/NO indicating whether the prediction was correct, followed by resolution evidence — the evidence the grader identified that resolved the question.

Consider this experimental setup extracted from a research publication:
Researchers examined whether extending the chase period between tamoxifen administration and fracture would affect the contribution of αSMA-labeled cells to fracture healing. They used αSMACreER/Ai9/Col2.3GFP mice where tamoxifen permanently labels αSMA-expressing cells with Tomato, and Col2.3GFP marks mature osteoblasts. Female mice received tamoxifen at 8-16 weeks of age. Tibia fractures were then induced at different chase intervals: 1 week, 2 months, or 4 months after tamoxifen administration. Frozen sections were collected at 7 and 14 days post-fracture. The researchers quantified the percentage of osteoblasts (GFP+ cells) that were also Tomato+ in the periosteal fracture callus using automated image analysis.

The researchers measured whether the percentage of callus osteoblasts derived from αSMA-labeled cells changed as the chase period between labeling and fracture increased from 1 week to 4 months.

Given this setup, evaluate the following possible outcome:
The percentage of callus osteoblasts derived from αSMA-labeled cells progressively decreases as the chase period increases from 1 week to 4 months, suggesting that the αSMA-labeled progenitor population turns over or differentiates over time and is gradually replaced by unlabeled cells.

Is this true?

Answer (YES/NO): YES